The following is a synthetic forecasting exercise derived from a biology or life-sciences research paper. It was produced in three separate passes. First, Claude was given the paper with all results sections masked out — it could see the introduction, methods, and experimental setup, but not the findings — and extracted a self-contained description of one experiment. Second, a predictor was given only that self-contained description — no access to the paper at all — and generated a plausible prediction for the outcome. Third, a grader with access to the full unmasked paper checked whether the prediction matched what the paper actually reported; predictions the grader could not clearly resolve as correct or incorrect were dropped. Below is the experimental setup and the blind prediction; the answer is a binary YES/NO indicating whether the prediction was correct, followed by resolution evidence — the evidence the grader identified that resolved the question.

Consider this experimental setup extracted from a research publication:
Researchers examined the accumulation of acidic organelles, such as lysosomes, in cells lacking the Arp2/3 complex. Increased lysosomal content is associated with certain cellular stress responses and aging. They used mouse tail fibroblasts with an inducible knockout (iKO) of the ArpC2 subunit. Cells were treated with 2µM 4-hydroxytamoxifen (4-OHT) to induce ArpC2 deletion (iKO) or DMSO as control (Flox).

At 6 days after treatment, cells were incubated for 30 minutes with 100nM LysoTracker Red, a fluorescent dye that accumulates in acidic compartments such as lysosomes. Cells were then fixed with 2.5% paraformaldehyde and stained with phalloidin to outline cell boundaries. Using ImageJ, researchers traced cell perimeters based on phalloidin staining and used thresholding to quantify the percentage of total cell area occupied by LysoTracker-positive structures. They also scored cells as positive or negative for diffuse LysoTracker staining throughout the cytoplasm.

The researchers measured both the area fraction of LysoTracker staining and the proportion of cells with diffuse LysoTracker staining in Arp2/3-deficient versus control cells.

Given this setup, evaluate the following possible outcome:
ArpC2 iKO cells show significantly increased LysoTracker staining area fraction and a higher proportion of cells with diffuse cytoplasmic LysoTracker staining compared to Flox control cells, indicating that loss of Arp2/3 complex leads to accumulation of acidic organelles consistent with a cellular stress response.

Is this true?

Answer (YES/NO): YES